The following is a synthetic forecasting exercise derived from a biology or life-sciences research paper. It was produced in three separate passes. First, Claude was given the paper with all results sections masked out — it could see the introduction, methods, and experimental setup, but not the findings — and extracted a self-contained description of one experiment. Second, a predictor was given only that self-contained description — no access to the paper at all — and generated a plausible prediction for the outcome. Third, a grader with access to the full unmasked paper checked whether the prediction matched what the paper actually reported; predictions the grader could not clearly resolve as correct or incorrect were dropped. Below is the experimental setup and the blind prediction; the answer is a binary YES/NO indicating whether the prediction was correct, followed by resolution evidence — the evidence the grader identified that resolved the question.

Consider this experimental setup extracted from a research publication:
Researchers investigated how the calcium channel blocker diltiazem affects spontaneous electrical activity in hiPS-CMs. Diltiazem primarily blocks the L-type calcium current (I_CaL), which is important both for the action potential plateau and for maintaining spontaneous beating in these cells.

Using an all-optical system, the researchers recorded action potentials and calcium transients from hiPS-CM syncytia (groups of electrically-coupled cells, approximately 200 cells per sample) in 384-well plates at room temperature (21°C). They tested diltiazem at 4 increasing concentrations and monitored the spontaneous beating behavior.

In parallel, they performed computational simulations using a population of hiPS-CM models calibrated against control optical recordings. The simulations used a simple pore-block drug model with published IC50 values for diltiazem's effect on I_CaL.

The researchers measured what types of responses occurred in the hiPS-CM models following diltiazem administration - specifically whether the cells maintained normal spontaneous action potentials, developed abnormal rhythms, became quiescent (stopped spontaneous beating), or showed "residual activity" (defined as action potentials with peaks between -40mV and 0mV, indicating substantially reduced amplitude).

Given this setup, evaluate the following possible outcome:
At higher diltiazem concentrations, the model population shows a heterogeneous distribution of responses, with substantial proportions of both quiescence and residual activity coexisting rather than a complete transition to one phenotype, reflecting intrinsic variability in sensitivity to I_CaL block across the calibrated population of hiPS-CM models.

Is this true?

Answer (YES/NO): NO